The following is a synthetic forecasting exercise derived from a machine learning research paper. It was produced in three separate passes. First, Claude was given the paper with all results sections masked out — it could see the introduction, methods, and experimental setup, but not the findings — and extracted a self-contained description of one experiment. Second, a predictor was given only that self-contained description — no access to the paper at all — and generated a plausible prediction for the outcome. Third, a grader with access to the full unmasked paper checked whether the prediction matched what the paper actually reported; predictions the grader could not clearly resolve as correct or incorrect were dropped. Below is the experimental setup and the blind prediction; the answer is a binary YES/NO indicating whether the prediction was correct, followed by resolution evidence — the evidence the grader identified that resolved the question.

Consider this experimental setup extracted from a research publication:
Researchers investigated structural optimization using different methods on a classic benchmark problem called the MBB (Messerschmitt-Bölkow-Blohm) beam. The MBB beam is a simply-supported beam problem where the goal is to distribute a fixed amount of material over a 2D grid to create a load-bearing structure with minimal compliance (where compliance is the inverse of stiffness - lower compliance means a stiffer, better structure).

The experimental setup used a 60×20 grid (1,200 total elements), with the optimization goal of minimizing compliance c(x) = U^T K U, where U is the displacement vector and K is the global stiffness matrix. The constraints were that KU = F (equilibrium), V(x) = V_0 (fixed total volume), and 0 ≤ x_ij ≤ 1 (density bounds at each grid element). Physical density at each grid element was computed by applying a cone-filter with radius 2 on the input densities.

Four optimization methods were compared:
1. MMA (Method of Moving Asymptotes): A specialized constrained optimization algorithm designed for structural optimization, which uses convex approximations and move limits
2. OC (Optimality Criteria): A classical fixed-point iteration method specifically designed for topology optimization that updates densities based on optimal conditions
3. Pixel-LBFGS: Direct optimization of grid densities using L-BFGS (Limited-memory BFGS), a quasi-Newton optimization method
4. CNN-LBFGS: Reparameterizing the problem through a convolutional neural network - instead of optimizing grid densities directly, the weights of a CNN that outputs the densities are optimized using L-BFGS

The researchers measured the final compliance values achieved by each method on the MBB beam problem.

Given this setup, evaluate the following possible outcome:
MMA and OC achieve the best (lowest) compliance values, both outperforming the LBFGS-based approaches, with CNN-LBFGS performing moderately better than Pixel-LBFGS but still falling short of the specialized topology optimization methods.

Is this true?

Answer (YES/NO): NO